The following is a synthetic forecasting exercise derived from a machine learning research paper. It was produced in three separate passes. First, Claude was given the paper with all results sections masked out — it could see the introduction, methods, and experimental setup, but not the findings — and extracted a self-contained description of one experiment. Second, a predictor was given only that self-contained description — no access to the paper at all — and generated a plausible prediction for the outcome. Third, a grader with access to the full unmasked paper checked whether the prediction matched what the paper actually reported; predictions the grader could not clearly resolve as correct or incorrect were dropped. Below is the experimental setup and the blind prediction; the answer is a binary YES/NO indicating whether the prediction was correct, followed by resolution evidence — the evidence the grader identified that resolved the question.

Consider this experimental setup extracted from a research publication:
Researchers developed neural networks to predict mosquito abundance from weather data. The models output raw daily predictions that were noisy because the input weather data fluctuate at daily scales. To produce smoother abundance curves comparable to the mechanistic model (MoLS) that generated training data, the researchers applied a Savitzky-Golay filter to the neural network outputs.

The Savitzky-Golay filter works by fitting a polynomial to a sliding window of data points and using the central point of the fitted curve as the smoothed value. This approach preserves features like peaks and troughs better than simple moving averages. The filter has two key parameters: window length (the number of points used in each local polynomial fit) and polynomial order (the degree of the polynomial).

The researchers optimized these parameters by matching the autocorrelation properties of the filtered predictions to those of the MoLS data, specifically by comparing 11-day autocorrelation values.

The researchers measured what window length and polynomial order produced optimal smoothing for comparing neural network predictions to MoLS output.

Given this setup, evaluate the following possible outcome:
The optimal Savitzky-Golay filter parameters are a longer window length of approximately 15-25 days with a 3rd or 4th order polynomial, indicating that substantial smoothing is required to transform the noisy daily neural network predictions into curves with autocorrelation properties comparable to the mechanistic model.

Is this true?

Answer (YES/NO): NO